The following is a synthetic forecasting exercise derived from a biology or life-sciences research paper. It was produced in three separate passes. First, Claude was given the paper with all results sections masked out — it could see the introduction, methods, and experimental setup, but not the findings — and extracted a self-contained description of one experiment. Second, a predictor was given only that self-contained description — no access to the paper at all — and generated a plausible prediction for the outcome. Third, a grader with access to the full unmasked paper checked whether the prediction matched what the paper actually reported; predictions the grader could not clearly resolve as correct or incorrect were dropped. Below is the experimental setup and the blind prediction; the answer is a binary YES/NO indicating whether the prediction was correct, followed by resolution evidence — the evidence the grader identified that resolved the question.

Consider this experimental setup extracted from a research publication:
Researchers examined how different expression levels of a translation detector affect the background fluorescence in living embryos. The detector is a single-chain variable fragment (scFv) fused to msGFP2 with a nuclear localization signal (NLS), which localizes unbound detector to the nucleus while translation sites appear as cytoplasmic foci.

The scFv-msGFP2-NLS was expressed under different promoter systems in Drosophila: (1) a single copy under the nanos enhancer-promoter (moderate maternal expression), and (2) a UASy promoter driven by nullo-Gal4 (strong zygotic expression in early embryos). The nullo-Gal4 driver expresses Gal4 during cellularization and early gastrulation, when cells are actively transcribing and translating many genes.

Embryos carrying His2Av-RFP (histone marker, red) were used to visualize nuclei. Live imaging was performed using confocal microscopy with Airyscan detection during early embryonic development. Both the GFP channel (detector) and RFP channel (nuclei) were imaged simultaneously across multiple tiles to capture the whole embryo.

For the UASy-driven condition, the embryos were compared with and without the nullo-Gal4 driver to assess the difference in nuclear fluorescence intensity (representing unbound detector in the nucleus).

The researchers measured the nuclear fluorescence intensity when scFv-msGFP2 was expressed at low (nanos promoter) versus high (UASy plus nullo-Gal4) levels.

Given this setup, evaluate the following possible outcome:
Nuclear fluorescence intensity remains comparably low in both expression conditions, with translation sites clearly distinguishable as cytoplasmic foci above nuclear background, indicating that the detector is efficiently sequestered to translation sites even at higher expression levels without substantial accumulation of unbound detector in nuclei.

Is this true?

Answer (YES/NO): NO